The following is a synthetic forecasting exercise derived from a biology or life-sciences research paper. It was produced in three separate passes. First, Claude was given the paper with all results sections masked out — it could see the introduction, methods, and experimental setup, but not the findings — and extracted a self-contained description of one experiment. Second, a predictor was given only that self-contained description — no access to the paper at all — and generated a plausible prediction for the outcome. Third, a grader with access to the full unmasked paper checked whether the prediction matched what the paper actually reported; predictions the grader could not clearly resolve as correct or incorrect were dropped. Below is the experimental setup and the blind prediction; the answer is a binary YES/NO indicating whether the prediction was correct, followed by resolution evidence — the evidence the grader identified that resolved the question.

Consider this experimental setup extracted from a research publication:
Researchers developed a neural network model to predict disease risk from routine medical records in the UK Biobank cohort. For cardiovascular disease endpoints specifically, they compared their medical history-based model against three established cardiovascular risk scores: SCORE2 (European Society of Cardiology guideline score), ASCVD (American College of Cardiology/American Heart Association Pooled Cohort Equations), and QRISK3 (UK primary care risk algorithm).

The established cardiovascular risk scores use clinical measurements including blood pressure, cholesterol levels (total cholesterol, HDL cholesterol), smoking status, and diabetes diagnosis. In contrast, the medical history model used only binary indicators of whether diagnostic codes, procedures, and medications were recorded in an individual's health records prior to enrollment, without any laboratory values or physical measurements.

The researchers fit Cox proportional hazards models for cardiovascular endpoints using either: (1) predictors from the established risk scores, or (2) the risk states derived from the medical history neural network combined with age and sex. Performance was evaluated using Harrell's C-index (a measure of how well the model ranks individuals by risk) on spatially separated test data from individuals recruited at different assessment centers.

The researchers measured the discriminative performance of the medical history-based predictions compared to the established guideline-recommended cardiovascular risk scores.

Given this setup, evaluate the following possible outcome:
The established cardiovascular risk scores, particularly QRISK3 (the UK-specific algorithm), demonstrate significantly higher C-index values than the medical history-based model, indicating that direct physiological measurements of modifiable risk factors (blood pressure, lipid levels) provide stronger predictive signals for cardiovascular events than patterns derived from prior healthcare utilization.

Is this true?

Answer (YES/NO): NO